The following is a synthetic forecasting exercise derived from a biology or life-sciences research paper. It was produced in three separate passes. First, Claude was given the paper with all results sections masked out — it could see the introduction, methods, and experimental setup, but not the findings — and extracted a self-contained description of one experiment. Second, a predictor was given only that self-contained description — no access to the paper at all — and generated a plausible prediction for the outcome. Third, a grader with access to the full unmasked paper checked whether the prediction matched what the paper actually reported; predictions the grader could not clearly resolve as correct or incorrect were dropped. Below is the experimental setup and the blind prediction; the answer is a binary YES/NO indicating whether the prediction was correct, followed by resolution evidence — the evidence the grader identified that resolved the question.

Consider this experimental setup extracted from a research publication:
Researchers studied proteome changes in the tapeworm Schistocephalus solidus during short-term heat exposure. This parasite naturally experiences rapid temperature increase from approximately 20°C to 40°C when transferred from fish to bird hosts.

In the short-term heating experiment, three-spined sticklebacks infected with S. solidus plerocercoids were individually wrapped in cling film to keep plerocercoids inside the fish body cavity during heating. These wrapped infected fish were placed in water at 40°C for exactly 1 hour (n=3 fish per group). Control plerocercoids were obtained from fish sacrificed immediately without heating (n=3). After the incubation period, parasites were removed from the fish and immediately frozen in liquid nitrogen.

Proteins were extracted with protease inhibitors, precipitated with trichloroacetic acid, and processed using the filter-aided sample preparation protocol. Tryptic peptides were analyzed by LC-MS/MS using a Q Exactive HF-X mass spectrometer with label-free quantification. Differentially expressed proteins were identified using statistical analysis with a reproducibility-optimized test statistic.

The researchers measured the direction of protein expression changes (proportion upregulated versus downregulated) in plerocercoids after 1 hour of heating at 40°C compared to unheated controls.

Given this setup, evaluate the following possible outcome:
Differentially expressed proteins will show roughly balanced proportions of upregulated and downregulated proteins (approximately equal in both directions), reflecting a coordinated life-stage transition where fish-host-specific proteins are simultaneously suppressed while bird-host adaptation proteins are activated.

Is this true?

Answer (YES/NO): NO